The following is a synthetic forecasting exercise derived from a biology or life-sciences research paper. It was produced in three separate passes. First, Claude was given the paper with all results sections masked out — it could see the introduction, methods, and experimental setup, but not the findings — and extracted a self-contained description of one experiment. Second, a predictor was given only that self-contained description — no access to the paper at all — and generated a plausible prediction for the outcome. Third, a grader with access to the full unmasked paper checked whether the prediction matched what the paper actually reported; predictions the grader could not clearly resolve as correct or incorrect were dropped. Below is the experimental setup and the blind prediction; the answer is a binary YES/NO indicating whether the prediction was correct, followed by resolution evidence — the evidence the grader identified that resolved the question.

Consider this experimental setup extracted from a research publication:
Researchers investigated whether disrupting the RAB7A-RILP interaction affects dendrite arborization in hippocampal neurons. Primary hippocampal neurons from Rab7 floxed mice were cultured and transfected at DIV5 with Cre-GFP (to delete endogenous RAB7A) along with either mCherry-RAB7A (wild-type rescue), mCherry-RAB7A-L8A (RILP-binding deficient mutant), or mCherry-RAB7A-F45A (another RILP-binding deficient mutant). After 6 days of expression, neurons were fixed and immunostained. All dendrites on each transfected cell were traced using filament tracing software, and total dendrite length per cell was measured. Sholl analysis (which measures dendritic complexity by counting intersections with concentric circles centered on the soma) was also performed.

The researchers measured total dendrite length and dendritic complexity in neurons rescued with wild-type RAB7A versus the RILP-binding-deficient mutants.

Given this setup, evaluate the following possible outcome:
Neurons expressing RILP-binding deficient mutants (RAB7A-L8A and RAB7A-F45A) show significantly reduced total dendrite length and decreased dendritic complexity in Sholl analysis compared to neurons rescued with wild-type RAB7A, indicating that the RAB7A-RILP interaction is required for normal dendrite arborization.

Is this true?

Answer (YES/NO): YES